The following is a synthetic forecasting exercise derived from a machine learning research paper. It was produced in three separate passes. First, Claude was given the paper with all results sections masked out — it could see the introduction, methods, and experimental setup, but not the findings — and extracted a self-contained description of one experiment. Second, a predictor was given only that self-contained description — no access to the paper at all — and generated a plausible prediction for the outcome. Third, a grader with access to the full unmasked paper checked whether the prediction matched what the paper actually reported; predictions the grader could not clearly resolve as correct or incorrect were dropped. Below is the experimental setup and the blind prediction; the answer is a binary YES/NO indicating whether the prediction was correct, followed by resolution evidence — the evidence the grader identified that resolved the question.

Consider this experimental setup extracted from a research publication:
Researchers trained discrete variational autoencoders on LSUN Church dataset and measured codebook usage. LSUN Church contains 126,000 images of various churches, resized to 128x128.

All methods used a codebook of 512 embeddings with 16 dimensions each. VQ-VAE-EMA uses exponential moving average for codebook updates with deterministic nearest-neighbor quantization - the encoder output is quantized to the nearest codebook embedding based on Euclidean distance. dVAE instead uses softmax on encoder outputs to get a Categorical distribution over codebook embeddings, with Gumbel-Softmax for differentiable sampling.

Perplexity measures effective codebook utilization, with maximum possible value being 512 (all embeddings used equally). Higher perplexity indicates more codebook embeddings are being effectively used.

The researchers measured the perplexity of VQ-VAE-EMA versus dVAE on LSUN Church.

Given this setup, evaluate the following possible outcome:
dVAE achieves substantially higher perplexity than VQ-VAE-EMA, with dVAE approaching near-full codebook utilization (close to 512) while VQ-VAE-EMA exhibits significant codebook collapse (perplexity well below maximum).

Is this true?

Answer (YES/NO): NO